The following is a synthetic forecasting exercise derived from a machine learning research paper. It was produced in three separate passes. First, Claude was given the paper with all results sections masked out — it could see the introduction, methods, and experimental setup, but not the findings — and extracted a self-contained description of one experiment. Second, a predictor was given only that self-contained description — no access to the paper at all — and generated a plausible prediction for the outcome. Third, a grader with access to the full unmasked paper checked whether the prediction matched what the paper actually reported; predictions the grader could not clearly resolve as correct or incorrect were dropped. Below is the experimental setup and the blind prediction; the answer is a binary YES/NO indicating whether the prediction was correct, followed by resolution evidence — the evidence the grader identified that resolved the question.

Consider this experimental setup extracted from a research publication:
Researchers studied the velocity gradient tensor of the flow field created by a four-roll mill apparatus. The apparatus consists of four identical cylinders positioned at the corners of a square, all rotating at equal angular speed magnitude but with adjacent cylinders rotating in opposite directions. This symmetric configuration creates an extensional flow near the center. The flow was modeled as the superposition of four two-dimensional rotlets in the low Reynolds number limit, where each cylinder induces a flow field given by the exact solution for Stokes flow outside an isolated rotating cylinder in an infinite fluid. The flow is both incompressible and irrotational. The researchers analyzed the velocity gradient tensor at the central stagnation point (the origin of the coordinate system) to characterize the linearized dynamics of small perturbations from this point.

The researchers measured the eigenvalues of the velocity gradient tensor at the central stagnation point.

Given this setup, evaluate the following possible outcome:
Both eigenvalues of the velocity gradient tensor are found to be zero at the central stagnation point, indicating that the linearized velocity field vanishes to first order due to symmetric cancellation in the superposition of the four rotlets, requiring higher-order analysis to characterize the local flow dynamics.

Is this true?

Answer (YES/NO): NO